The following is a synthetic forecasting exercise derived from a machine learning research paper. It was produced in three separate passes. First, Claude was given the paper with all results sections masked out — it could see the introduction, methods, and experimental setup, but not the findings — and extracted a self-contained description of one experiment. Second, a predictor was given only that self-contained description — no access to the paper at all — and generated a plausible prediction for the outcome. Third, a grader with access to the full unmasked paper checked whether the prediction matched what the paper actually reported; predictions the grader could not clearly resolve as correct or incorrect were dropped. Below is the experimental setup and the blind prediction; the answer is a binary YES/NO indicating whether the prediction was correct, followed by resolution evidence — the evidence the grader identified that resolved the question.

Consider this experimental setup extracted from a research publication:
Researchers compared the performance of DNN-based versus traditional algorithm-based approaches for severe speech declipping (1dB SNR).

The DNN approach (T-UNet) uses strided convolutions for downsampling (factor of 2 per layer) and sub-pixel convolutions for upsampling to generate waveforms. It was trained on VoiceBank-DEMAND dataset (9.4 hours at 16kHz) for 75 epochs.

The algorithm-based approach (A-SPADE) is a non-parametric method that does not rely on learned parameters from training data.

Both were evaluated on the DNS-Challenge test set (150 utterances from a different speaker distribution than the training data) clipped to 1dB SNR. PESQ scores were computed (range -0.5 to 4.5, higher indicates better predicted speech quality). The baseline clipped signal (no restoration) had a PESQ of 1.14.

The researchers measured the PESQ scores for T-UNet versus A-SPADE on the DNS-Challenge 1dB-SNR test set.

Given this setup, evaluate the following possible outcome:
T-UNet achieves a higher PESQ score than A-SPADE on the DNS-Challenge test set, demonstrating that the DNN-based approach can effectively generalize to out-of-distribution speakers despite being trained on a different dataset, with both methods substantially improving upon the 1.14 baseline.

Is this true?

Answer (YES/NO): YES